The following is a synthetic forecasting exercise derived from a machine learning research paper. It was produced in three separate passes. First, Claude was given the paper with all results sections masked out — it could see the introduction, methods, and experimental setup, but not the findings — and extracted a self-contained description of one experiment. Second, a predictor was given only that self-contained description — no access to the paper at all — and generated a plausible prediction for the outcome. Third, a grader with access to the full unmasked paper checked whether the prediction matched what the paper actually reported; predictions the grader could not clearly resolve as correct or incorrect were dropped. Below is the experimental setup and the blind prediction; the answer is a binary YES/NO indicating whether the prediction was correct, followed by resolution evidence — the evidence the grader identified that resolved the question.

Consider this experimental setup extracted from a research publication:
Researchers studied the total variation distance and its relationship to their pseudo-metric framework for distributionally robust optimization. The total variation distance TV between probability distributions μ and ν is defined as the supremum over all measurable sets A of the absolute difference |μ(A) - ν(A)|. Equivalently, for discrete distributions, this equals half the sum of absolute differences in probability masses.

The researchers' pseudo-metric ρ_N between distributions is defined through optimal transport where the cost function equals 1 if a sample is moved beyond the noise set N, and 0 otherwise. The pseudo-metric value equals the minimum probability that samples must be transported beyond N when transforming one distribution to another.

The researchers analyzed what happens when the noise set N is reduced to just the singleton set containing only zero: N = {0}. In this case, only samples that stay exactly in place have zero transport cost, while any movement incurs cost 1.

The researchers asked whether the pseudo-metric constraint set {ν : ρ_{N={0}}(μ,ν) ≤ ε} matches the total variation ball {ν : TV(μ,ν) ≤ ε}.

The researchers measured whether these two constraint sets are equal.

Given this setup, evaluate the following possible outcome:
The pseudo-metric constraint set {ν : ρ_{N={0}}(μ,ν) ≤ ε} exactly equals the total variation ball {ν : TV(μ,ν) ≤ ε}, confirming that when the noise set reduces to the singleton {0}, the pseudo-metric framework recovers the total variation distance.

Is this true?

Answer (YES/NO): YES